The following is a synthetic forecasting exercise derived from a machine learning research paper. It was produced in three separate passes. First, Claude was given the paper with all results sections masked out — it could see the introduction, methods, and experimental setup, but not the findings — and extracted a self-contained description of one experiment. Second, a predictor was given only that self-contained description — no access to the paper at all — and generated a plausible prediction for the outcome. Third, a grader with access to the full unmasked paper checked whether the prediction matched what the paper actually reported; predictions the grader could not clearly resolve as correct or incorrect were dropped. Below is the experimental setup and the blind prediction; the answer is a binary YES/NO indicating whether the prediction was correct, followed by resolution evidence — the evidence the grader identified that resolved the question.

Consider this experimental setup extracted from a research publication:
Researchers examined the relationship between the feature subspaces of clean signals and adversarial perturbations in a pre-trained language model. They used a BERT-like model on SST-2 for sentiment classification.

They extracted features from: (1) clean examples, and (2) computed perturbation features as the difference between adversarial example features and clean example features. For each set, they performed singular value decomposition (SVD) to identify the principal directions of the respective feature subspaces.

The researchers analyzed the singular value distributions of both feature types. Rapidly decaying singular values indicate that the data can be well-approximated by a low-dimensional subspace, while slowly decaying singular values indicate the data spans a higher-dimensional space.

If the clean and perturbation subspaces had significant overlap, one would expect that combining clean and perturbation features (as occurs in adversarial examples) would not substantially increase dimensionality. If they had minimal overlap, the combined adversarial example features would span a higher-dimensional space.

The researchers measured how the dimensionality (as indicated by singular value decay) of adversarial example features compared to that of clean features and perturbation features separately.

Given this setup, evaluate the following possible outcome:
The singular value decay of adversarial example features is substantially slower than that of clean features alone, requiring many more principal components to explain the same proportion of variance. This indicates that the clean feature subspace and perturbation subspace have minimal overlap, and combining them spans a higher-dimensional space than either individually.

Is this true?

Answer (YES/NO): YES